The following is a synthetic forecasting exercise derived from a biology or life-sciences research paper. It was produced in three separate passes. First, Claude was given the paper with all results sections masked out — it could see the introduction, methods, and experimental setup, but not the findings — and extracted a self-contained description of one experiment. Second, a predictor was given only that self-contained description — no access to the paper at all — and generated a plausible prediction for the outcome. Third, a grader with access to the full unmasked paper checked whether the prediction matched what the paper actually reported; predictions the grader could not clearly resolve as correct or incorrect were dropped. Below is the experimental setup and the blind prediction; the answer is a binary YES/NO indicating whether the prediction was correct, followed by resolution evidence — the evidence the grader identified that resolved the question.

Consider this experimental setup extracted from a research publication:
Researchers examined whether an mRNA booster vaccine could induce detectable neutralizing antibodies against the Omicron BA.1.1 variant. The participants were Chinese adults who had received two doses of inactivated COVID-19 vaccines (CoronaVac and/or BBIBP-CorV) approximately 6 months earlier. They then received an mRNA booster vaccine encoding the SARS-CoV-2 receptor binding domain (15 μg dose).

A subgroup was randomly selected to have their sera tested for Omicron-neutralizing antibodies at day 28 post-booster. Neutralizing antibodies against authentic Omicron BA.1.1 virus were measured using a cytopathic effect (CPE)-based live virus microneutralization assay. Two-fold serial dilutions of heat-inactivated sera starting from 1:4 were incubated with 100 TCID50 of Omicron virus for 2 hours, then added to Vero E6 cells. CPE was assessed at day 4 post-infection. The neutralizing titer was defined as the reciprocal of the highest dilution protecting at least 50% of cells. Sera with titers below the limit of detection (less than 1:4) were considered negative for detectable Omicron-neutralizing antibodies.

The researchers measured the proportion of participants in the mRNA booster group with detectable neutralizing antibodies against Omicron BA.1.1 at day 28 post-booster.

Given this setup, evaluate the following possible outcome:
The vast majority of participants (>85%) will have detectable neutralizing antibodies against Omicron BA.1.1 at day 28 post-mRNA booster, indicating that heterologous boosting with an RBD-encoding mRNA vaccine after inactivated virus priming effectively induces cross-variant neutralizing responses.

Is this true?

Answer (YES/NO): NO